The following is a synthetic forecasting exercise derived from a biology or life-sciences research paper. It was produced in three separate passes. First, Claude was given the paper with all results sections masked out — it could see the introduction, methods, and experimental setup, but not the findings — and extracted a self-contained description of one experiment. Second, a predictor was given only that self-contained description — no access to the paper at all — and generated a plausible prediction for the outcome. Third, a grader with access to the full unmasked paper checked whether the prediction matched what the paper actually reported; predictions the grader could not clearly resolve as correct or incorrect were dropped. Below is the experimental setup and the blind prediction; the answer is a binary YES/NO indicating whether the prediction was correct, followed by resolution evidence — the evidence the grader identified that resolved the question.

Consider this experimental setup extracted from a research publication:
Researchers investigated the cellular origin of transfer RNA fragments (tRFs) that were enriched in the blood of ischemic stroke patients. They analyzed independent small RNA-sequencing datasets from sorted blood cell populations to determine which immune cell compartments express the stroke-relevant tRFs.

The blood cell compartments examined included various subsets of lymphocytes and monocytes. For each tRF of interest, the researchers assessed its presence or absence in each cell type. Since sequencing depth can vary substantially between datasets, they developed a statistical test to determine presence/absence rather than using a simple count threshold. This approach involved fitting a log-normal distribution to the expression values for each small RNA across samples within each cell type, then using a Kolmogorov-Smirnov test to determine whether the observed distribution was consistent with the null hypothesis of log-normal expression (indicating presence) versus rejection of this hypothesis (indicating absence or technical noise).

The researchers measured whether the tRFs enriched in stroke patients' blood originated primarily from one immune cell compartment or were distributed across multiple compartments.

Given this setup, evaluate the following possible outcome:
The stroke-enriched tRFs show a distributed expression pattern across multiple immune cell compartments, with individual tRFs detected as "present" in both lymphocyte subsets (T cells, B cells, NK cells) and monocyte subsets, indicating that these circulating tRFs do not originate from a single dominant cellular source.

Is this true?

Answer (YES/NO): YES